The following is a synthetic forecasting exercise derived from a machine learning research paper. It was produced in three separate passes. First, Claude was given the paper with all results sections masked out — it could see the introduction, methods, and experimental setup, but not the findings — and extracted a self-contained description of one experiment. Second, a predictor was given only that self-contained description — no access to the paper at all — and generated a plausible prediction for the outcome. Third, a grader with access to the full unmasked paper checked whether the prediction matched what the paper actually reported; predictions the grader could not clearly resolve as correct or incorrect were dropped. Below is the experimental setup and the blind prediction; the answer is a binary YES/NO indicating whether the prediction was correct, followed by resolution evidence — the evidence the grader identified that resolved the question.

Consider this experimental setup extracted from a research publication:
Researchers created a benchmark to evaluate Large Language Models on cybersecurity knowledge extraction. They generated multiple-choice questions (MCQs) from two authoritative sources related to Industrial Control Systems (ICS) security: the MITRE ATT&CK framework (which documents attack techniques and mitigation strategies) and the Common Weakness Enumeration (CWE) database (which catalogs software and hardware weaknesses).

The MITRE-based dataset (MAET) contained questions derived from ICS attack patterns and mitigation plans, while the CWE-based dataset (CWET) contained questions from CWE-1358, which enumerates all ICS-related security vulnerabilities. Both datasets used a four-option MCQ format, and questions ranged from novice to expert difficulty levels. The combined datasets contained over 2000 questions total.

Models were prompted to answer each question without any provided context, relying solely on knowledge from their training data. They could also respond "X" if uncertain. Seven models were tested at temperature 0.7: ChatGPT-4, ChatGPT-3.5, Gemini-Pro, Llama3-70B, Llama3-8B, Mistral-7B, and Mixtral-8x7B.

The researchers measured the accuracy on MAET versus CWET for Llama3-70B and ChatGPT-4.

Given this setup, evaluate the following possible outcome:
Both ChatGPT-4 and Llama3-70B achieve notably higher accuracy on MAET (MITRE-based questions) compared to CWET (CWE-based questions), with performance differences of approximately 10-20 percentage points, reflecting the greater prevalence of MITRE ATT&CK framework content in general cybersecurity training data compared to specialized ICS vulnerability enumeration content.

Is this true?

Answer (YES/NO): NO